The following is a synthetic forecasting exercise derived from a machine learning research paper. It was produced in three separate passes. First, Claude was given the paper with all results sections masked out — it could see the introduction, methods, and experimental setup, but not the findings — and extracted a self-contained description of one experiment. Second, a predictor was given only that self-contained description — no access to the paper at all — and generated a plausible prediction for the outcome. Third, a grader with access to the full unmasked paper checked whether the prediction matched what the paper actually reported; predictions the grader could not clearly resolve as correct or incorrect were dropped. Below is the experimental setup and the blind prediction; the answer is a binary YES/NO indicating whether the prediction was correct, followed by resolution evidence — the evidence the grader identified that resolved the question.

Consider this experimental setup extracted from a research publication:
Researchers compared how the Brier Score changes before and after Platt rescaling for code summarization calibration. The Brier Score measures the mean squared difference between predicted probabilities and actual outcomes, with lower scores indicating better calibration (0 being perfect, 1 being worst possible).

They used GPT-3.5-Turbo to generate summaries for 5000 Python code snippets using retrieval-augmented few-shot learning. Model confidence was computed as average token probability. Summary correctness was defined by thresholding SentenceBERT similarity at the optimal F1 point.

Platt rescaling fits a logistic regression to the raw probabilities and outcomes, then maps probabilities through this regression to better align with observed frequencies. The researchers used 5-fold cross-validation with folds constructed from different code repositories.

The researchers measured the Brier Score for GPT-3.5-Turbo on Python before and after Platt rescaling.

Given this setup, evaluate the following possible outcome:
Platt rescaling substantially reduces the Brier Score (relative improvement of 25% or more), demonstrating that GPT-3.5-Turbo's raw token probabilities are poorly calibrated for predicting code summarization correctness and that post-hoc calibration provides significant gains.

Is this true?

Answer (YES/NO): YES